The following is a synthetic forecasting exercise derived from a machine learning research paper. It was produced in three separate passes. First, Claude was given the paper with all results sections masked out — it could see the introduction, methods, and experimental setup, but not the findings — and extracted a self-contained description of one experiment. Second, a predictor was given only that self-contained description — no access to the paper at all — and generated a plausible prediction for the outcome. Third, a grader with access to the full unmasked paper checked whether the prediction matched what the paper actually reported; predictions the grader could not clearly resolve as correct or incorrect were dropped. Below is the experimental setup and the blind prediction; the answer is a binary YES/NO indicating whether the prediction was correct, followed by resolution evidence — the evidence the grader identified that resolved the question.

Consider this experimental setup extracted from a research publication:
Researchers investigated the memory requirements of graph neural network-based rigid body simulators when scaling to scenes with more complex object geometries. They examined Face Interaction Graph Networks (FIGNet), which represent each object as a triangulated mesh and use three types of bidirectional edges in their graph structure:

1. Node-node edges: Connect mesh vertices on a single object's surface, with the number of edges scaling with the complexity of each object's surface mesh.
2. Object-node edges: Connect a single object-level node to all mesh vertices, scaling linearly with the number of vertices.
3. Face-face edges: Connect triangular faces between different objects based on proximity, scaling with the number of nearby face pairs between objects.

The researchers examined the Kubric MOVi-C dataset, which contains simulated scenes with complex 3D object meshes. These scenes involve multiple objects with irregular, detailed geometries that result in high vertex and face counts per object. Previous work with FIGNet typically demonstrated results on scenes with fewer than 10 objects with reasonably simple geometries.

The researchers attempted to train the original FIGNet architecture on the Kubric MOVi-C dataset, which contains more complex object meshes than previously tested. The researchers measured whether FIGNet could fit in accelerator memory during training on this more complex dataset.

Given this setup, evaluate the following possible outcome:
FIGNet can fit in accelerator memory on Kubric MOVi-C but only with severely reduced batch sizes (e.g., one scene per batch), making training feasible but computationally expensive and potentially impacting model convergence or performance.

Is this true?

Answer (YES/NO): NO